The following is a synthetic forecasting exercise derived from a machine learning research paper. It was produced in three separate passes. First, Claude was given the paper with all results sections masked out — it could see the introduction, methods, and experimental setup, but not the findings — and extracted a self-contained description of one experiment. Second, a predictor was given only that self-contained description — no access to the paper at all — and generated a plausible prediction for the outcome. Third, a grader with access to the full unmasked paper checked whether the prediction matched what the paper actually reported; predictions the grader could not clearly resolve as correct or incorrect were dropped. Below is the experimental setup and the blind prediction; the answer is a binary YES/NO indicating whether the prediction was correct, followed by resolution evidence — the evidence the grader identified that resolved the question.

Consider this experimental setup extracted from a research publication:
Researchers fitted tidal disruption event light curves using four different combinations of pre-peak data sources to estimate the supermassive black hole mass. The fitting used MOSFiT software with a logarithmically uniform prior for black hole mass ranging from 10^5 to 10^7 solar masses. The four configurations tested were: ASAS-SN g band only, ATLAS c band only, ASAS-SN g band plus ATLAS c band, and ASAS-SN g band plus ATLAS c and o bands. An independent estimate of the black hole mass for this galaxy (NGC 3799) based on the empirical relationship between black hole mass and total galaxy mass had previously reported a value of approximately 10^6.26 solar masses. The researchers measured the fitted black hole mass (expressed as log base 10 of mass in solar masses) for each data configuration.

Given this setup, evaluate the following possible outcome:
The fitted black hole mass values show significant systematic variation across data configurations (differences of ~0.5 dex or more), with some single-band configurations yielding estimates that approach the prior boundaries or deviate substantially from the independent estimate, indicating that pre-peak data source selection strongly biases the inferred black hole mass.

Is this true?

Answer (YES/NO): NO